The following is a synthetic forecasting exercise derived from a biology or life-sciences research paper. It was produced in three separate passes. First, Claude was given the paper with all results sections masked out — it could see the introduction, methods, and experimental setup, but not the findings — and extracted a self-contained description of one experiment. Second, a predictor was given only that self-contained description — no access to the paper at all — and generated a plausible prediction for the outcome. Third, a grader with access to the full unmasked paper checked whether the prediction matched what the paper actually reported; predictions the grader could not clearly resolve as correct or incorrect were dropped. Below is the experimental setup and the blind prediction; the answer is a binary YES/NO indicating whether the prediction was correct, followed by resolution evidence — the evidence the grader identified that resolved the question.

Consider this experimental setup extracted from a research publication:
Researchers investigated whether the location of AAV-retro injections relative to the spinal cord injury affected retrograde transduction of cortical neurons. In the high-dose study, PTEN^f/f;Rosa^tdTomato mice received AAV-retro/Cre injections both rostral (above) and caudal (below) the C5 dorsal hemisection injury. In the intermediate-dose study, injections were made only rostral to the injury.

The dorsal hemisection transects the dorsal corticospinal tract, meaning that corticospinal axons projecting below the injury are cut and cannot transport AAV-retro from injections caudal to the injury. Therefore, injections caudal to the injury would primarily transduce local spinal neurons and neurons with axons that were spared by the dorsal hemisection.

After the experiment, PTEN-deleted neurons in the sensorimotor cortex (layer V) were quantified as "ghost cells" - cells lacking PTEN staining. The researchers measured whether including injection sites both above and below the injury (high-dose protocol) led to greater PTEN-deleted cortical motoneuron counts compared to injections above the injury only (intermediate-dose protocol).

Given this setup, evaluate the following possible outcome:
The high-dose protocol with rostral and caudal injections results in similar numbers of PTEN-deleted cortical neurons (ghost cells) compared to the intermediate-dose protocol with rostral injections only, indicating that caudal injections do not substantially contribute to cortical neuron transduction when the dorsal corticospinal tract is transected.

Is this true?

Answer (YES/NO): YES